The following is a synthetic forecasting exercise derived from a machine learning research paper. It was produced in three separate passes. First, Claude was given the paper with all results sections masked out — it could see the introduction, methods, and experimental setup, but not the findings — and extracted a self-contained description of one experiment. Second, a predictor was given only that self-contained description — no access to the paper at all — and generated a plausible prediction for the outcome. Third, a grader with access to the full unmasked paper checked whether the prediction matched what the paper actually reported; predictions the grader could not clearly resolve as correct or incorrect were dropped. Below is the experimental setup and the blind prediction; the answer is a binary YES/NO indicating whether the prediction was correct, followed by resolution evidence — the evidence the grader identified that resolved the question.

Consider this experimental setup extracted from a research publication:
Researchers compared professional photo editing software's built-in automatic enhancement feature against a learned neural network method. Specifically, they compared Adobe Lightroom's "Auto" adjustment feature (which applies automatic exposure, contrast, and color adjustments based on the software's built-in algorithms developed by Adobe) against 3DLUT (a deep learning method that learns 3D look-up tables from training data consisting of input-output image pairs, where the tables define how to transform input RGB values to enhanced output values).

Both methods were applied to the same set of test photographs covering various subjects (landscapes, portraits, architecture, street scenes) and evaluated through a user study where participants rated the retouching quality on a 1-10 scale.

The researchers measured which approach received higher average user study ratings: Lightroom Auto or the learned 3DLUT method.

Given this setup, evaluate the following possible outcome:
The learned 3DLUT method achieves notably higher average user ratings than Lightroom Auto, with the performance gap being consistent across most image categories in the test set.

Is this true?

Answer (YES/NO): NO